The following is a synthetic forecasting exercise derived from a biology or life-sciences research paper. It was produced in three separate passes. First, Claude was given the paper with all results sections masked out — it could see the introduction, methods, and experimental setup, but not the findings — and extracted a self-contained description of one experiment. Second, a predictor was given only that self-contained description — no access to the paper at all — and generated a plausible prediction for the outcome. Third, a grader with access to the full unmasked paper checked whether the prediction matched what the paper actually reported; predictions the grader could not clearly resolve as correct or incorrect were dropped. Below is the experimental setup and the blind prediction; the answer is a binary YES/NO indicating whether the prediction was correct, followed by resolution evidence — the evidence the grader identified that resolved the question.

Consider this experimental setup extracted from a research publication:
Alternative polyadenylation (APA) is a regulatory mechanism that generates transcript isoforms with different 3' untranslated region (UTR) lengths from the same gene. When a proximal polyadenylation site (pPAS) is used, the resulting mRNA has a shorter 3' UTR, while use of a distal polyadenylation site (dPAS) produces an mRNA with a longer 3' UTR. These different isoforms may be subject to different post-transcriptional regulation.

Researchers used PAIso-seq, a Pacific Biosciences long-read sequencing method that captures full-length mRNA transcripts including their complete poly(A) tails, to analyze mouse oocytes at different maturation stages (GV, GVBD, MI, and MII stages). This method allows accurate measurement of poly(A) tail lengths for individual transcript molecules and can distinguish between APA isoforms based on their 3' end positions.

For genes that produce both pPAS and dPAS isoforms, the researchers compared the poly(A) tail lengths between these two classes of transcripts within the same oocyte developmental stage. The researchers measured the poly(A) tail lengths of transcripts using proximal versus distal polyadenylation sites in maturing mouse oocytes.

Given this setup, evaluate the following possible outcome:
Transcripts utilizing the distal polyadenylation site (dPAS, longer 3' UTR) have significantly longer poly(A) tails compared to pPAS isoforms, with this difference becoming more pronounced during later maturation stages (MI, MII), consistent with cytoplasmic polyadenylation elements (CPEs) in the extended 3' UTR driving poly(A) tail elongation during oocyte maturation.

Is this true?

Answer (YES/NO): YES